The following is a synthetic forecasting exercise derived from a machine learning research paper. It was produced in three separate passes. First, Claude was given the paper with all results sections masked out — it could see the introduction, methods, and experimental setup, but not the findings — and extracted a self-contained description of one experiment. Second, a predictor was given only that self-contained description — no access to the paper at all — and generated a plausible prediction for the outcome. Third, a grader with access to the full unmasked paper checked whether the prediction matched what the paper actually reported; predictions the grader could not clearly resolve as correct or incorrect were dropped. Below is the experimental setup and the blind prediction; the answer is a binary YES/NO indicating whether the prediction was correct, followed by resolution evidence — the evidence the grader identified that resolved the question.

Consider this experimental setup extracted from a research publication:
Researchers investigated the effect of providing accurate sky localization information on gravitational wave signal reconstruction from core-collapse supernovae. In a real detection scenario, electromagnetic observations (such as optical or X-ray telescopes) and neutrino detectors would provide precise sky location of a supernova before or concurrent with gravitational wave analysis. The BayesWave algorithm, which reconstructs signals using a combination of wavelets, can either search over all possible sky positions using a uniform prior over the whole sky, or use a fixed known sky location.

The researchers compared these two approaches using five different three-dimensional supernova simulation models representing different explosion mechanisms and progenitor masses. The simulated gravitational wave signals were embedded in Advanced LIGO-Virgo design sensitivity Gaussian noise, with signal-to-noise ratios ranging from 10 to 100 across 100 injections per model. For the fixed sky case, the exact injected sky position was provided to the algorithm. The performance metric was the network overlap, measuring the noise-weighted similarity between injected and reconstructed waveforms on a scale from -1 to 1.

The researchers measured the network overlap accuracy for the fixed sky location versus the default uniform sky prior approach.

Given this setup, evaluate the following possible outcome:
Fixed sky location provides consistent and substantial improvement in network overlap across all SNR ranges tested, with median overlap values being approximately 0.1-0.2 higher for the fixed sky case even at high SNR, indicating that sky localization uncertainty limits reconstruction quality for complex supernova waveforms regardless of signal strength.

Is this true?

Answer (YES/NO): NO